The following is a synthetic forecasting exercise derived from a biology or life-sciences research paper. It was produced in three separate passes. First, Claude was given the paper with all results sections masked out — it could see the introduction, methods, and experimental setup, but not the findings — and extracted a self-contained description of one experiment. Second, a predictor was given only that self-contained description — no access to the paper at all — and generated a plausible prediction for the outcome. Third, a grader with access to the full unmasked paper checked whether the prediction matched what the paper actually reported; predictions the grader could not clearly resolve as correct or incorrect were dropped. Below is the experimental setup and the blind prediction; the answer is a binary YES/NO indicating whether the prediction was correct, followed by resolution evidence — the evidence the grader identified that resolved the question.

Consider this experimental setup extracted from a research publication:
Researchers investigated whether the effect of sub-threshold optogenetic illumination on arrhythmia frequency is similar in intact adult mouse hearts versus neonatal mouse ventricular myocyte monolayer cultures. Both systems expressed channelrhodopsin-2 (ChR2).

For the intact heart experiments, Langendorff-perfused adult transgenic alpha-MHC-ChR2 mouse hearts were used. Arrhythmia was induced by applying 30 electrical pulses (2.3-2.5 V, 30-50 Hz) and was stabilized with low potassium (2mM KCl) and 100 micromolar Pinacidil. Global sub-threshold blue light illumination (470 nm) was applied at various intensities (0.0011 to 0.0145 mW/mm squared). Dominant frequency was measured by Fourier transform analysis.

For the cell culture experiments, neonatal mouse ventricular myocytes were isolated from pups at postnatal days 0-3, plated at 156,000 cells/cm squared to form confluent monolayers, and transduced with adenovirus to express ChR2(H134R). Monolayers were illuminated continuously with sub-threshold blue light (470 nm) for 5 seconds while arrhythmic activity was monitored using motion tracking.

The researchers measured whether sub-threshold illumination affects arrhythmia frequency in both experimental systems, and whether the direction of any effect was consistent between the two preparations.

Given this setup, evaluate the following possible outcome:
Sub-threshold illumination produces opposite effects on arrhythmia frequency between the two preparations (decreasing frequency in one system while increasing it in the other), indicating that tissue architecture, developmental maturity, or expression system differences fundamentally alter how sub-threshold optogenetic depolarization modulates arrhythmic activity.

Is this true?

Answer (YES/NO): NO